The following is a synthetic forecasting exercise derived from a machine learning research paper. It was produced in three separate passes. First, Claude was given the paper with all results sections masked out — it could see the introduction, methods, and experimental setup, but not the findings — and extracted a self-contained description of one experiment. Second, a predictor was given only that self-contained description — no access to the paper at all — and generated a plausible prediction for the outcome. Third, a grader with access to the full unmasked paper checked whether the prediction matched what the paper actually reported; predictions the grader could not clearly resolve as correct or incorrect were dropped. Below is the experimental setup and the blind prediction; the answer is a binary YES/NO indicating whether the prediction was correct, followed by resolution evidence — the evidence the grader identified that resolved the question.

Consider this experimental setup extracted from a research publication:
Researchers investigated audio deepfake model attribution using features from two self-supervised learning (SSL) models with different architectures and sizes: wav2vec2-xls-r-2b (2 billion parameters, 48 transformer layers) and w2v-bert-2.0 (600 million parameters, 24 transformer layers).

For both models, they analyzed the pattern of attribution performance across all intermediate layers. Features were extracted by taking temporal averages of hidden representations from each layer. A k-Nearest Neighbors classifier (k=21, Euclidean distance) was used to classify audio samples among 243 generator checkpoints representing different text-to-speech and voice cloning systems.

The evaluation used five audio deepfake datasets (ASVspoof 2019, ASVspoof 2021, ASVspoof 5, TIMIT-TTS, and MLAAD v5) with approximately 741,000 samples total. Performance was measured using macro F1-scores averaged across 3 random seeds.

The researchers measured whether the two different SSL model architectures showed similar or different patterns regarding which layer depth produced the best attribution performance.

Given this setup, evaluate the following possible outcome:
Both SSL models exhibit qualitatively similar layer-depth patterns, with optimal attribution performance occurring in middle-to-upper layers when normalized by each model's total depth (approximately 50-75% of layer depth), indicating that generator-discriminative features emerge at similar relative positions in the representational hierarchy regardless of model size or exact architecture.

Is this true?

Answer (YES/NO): NO